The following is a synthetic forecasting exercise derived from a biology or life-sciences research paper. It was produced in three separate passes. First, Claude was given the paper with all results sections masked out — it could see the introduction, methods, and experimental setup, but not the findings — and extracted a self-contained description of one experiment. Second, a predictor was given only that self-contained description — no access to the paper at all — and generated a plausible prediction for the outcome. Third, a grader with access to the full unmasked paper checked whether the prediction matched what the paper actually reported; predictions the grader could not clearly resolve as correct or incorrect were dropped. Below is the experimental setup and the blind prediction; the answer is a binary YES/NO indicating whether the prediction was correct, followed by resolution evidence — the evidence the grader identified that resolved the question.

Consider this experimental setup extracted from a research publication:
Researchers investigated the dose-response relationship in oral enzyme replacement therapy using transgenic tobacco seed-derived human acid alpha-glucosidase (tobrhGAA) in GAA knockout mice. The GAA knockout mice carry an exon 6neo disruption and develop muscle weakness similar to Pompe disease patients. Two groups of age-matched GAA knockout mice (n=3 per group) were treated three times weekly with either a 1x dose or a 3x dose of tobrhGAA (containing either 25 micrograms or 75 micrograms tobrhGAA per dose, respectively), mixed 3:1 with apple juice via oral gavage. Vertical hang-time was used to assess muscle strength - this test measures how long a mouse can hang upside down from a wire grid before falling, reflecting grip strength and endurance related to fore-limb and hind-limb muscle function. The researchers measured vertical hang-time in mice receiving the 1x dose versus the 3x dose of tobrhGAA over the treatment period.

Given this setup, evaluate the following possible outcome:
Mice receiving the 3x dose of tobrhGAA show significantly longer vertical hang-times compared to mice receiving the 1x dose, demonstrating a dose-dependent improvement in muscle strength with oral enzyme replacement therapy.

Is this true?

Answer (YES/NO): NO